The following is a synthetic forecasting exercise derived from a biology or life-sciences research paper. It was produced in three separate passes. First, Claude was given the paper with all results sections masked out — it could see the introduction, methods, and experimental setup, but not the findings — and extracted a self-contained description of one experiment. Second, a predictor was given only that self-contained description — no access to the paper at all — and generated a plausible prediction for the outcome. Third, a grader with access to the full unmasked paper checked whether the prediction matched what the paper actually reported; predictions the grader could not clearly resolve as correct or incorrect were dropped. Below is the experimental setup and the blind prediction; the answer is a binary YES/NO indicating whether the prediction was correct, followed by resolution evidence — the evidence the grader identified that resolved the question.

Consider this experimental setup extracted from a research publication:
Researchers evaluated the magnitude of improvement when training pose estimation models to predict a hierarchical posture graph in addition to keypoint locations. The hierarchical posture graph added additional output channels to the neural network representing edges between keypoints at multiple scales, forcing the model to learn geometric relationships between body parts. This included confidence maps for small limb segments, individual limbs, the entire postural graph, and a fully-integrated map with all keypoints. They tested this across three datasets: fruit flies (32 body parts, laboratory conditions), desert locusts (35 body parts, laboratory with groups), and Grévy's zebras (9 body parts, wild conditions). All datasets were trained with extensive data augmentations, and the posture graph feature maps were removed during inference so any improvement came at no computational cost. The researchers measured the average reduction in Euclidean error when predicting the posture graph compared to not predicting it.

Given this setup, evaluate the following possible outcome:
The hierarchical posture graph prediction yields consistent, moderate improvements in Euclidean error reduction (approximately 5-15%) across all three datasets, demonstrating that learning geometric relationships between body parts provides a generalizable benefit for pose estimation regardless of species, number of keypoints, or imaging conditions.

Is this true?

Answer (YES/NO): NO